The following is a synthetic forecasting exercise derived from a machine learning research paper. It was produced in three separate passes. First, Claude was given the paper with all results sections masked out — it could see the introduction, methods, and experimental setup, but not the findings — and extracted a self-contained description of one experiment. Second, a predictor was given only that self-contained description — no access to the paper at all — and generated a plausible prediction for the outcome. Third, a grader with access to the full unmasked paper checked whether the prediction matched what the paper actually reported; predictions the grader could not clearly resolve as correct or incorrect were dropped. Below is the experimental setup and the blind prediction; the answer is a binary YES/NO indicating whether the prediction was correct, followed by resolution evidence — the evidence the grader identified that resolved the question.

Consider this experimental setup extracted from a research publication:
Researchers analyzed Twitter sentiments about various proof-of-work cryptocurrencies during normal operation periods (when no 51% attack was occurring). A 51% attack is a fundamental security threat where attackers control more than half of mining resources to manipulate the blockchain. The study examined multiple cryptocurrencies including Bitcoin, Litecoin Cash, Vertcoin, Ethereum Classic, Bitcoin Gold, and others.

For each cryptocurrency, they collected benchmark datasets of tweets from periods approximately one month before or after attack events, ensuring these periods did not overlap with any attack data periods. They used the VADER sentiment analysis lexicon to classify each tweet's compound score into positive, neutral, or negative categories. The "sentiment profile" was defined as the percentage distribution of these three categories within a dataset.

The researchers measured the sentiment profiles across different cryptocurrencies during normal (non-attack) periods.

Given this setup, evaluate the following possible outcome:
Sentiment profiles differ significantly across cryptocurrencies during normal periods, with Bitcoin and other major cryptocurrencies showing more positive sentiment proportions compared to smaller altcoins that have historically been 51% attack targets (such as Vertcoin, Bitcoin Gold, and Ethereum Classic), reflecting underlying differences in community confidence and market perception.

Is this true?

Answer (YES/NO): NO